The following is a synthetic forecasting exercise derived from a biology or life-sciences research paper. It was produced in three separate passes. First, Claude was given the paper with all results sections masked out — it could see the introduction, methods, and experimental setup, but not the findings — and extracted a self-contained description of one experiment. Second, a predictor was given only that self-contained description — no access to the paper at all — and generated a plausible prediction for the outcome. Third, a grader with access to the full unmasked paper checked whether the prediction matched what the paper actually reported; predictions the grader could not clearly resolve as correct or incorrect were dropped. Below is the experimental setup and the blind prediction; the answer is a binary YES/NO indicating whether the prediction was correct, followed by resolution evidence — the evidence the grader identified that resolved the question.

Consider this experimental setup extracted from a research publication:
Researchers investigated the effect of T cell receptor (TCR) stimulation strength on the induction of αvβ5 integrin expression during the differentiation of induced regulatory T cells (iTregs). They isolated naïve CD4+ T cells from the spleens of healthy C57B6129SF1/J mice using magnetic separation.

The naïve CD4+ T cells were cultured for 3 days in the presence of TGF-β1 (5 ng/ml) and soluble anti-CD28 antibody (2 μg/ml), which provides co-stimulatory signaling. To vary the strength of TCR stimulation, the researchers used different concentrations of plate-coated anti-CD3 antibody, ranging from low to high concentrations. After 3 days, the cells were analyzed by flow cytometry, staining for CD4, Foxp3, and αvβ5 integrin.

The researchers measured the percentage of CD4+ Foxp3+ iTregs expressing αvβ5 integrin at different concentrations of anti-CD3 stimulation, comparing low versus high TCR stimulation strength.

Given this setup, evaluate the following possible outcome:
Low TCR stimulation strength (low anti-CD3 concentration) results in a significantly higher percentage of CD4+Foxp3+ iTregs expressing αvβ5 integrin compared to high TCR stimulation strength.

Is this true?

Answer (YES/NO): NO